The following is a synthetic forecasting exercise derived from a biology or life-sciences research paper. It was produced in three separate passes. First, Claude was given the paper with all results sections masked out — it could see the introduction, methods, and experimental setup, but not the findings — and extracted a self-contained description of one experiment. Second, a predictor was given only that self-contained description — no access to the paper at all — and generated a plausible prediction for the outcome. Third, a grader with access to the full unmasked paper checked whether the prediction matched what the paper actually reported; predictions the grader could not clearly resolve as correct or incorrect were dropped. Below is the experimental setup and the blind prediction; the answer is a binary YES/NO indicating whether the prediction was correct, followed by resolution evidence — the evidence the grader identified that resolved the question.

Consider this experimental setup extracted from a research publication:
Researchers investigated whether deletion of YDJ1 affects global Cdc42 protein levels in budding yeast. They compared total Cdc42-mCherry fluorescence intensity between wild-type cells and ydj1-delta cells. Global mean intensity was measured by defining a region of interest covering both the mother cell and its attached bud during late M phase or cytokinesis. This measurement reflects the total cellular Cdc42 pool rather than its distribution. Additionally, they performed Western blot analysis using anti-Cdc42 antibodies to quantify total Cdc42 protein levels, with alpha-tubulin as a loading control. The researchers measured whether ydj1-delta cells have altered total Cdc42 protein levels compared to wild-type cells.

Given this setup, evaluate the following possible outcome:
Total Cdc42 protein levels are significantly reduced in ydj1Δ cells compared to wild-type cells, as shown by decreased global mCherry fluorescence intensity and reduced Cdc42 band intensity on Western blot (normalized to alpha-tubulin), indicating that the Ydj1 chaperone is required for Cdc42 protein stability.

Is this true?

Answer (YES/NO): YES